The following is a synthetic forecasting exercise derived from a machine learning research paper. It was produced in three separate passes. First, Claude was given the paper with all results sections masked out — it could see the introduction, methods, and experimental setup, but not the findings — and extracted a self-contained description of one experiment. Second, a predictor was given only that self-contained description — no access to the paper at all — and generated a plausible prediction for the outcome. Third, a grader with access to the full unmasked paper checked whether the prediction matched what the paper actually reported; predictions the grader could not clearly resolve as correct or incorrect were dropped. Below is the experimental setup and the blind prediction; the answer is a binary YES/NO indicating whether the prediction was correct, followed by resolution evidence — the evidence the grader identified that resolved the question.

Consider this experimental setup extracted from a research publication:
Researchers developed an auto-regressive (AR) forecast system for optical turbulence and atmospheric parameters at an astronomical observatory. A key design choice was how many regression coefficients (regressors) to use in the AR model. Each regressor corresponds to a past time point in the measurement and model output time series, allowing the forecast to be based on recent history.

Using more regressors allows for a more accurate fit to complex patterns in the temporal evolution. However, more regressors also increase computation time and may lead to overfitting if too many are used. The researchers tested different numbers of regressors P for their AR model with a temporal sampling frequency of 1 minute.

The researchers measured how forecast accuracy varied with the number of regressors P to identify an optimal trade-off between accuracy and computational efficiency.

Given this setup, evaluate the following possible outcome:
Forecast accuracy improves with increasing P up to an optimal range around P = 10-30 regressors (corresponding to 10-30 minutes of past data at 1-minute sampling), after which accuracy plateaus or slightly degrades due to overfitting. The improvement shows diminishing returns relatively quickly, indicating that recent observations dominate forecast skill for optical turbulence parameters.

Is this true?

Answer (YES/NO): NO